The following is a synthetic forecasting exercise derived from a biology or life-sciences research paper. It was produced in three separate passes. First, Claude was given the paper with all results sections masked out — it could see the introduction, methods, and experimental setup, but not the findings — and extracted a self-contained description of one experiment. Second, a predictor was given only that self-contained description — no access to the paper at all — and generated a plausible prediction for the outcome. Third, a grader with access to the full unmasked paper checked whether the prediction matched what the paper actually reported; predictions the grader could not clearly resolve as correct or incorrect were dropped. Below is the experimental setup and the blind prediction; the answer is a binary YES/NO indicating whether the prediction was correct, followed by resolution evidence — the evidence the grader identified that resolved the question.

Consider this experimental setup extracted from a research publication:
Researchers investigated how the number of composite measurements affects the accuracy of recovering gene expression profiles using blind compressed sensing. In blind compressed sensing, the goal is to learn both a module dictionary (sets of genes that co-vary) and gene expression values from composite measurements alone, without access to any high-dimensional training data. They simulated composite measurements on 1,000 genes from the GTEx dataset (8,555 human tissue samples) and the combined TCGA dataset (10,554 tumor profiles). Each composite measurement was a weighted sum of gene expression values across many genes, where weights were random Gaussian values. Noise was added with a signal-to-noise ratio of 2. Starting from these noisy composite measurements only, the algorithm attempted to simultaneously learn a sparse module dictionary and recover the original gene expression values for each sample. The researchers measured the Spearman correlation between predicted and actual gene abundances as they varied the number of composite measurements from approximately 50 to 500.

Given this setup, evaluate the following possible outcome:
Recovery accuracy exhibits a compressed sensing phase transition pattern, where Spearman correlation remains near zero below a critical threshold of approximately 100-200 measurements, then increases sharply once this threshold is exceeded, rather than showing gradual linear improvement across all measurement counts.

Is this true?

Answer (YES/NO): NO